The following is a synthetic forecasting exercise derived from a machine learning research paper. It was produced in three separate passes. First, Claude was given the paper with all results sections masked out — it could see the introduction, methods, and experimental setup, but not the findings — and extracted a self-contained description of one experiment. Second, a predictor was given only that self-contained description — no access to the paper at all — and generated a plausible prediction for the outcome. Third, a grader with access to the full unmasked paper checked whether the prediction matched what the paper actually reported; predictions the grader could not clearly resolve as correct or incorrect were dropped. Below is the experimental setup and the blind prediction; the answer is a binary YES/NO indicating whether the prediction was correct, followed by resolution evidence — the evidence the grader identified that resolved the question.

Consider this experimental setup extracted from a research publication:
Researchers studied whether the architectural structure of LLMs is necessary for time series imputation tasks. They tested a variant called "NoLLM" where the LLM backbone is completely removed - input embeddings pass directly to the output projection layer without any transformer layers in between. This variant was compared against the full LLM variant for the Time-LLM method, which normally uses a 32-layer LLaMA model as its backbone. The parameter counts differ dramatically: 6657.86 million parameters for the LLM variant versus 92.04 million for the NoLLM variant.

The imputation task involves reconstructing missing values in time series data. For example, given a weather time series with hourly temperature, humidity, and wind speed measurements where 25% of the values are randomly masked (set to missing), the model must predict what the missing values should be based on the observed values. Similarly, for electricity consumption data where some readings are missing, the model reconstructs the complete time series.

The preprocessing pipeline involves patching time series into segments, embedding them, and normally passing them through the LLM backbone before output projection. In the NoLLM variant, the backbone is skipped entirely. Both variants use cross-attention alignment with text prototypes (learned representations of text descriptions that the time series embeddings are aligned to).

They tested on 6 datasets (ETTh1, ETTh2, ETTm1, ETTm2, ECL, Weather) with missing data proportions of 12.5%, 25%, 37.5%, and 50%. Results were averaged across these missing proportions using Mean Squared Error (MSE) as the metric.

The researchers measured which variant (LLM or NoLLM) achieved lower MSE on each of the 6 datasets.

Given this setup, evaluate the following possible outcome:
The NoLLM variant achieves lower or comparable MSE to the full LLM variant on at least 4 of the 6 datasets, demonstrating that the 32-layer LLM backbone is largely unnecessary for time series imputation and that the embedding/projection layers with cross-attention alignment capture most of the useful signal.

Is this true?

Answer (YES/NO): YES